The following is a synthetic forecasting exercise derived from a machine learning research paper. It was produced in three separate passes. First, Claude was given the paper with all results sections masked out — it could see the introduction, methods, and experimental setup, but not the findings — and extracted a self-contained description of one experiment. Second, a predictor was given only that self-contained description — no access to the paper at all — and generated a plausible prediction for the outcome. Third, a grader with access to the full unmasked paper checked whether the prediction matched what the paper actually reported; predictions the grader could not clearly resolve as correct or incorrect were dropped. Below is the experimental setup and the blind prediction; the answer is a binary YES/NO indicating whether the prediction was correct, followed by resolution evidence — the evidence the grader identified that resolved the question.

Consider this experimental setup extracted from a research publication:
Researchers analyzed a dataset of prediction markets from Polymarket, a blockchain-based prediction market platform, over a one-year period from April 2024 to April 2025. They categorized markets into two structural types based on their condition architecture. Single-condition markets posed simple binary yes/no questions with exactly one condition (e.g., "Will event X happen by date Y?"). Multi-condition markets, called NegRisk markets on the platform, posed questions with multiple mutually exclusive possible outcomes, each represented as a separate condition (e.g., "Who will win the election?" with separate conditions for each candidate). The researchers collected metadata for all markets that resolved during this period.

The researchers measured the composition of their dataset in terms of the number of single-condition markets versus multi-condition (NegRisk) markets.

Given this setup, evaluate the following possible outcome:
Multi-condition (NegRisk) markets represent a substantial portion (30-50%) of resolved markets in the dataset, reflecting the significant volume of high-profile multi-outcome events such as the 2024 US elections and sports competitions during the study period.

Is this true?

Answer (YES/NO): NO